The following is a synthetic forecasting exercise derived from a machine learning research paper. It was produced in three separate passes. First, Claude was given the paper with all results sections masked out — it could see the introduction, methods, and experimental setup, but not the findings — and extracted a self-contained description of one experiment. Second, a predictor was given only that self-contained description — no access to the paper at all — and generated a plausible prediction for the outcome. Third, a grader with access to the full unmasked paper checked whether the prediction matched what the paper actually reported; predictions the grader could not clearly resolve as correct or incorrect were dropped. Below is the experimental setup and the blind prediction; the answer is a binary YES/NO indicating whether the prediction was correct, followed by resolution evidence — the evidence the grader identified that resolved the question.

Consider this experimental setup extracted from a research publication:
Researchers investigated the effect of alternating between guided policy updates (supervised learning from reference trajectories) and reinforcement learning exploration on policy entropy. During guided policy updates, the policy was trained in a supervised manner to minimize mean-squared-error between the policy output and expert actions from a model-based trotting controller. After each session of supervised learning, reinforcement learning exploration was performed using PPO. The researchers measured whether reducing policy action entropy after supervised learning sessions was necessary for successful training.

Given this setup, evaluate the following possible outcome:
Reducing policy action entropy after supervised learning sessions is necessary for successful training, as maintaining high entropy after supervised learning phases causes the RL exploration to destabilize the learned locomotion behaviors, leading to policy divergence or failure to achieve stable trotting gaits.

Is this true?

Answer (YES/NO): NO